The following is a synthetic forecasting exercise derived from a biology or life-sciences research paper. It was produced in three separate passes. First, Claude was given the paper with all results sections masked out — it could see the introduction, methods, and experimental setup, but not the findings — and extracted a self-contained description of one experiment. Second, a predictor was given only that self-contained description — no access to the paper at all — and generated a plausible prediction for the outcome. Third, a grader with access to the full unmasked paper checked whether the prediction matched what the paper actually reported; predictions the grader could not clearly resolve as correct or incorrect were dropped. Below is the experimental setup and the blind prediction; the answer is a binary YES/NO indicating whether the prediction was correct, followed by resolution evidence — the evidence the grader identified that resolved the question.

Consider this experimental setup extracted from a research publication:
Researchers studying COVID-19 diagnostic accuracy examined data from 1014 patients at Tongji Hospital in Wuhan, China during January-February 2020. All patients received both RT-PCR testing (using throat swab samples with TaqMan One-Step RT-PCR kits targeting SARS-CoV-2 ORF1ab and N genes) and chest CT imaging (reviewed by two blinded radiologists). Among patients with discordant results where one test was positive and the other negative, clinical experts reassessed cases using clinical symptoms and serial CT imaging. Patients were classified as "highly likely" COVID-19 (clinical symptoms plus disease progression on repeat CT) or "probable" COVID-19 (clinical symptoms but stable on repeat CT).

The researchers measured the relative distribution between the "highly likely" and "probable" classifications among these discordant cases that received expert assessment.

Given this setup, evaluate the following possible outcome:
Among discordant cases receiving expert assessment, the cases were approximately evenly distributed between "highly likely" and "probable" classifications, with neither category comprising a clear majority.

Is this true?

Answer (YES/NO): NO